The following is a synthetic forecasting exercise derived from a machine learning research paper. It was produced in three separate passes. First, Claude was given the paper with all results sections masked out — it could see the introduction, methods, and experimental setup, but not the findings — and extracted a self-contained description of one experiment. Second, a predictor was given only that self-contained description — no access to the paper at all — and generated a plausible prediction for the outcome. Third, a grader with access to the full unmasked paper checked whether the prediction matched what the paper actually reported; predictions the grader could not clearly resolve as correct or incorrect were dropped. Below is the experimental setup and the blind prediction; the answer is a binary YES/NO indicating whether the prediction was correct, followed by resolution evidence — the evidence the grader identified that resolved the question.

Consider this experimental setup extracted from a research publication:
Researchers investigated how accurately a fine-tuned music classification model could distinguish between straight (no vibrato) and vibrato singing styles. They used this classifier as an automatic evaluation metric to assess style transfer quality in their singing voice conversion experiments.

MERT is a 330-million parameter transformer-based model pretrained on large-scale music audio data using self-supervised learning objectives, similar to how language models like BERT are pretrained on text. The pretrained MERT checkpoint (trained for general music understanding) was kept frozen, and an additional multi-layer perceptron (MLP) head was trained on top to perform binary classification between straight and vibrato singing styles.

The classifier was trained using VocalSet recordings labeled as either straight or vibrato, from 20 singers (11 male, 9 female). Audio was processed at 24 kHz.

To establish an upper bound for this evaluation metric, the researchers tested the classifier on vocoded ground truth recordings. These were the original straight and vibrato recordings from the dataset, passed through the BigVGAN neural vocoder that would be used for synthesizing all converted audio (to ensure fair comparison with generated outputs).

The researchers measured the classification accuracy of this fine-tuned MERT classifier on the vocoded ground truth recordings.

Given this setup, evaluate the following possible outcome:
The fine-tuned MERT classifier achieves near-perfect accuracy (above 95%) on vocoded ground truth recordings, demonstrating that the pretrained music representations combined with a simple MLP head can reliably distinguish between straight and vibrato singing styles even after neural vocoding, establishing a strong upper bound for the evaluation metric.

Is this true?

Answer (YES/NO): YES